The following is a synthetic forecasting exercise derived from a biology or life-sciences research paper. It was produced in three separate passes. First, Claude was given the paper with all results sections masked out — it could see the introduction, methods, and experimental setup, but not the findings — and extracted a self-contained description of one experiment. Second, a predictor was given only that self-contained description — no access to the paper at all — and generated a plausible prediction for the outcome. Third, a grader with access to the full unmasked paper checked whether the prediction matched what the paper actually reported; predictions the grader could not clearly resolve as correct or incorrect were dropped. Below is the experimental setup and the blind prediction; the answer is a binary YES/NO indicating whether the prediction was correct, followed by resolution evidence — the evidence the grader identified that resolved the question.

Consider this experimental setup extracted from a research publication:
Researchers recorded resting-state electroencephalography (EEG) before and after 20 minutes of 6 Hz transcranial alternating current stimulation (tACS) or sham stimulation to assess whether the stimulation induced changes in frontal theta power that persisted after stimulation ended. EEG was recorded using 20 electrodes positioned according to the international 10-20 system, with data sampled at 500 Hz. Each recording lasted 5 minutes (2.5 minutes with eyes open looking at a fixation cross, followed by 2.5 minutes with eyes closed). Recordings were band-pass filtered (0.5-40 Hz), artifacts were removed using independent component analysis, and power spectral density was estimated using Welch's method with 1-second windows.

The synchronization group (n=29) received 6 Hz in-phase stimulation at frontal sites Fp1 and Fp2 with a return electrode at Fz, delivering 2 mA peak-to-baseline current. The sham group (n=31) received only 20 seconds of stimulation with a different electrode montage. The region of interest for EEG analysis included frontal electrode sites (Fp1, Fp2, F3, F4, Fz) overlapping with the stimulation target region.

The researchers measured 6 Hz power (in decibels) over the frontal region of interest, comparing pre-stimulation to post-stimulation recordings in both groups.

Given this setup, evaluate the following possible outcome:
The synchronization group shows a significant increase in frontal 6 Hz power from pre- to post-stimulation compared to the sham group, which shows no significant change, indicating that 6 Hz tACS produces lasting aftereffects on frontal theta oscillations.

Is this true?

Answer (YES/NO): NO